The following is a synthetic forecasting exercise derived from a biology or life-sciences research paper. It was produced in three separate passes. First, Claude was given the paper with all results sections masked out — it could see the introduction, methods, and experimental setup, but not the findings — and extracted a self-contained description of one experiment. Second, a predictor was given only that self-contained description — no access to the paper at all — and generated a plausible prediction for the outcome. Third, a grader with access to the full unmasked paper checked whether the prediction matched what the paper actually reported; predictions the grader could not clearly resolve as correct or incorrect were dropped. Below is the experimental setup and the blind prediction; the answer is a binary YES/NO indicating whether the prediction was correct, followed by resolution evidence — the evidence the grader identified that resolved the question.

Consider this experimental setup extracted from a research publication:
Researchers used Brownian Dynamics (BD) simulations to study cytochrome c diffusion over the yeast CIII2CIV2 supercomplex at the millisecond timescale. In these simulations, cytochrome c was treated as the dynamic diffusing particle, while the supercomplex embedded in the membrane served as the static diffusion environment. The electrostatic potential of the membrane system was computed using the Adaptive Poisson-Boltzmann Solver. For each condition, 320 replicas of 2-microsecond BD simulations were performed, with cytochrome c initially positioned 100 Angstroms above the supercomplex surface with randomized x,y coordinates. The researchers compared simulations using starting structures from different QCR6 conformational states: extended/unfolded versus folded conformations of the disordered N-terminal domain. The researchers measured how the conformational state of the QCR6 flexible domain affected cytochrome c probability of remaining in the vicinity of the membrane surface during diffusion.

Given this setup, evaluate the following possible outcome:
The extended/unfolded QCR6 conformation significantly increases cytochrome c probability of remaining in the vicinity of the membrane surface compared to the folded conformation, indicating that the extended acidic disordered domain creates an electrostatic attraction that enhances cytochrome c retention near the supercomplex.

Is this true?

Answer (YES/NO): NO